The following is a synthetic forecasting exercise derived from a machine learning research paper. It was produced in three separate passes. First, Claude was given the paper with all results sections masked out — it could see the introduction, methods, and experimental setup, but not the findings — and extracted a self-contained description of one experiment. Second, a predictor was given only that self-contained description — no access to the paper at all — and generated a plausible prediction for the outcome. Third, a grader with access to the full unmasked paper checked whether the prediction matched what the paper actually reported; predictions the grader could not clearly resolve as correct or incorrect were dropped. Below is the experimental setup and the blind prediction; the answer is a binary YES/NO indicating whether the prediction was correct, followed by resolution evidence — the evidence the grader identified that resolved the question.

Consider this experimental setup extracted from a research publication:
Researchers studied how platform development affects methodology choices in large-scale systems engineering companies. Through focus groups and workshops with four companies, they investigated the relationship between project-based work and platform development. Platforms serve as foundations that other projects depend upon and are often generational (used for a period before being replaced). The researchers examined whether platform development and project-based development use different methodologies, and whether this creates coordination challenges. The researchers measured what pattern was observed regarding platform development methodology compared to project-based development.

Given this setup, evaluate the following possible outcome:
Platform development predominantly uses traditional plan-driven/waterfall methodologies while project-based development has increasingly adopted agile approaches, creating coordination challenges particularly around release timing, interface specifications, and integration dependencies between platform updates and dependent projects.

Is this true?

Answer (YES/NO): NO